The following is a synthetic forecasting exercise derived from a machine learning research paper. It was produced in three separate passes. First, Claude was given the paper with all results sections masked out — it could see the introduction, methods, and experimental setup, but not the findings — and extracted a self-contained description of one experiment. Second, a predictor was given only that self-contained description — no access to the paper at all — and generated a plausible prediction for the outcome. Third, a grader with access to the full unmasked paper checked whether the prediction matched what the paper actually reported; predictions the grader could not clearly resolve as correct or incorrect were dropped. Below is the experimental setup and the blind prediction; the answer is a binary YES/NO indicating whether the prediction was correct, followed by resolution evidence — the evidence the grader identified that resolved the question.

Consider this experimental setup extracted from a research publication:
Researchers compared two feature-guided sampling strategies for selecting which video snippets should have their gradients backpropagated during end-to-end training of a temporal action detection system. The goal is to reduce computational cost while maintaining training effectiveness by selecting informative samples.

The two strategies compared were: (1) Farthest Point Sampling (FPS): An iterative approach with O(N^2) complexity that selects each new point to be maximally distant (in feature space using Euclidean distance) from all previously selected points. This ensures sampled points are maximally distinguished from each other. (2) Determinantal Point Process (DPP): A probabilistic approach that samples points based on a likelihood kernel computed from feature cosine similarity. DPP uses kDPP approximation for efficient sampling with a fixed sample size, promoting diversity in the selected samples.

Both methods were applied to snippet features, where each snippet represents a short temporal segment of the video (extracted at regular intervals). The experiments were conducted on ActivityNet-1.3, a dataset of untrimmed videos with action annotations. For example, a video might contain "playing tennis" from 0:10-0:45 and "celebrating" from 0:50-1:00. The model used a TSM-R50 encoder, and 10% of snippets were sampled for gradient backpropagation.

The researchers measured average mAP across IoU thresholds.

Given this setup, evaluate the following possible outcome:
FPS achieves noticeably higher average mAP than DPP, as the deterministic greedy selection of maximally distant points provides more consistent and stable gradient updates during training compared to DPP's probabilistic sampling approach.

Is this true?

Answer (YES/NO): NO